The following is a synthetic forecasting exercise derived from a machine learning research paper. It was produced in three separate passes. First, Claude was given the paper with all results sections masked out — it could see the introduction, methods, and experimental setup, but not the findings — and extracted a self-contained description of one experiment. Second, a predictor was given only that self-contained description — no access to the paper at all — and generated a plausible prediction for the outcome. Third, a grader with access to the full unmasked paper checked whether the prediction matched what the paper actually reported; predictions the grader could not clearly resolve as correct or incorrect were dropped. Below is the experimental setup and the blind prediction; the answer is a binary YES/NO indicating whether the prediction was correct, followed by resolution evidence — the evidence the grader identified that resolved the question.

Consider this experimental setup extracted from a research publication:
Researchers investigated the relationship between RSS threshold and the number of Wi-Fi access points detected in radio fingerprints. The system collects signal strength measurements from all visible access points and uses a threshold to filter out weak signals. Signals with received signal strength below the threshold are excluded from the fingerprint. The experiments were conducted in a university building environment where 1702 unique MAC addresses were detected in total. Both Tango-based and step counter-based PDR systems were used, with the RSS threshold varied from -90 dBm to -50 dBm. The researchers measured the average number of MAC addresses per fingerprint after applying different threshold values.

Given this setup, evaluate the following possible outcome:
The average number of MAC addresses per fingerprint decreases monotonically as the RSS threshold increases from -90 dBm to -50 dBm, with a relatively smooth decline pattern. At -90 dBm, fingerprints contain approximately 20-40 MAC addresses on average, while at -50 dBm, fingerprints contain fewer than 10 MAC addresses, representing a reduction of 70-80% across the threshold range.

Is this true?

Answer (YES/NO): NO